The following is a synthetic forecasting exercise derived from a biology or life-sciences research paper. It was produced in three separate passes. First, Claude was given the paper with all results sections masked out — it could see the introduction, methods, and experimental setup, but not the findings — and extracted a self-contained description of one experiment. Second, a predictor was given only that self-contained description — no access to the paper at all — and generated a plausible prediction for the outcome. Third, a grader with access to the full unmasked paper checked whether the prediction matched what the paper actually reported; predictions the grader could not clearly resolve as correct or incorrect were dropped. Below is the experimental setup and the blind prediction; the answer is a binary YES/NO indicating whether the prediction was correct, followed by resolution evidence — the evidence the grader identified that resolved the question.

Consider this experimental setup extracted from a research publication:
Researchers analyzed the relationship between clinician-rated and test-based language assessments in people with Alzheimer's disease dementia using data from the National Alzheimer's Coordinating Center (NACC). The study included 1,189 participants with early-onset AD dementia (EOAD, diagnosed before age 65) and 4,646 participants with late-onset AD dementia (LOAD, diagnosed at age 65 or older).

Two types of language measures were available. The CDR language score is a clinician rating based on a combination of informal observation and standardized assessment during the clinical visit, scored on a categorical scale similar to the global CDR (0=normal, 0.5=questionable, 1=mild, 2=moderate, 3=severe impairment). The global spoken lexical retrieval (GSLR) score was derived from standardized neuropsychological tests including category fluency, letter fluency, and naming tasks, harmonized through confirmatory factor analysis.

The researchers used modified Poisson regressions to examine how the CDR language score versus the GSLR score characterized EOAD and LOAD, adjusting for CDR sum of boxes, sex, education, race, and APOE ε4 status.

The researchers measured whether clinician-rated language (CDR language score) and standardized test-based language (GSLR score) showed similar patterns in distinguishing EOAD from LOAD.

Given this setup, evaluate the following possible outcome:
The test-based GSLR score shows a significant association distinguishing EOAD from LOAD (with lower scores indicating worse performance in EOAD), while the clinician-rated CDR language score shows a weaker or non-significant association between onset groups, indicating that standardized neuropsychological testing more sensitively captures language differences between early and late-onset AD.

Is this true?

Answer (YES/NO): NO